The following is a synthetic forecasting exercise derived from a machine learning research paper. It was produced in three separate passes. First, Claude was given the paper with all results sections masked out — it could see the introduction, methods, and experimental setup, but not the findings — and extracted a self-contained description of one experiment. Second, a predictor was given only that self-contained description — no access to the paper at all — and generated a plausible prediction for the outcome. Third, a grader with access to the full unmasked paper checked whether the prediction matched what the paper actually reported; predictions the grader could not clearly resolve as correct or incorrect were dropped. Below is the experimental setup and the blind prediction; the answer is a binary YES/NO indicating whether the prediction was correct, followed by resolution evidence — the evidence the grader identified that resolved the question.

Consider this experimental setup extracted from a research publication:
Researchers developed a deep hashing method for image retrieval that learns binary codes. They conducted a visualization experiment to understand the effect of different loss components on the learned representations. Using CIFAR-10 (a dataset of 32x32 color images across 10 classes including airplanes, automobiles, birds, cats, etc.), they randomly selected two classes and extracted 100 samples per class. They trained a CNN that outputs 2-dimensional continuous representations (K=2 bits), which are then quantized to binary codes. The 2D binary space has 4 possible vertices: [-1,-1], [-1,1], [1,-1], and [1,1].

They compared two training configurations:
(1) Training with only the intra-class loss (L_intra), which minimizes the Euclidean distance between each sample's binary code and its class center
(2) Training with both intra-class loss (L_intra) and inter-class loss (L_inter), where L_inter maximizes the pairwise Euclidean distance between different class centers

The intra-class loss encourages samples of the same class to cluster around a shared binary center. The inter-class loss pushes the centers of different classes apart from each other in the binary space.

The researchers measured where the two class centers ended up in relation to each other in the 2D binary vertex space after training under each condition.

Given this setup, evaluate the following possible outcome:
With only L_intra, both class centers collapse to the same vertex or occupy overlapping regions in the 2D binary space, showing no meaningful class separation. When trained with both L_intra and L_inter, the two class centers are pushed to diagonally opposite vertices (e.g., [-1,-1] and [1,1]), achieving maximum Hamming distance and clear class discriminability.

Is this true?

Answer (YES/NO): NO